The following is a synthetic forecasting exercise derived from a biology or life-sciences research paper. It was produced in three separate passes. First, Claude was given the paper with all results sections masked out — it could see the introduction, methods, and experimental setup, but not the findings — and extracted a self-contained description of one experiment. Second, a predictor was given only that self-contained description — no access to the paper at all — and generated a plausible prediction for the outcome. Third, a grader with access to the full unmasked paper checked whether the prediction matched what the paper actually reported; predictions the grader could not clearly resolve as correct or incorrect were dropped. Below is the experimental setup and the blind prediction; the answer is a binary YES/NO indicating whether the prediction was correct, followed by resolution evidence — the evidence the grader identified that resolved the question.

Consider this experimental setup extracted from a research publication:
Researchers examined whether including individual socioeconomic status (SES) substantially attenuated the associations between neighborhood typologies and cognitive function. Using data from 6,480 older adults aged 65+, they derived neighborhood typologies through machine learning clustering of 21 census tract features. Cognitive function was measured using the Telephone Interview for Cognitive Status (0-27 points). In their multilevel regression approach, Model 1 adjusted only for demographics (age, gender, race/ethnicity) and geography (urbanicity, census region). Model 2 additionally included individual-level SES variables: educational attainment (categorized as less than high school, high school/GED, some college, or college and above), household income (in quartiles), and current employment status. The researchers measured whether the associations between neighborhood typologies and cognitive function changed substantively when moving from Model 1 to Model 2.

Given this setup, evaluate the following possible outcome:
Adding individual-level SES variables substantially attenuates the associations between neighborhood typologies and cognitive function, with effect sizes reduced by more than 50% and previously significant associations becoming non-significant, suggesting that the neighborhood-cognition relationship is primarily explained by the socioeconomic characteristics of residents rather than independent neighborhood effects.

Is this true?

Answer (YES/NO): NO